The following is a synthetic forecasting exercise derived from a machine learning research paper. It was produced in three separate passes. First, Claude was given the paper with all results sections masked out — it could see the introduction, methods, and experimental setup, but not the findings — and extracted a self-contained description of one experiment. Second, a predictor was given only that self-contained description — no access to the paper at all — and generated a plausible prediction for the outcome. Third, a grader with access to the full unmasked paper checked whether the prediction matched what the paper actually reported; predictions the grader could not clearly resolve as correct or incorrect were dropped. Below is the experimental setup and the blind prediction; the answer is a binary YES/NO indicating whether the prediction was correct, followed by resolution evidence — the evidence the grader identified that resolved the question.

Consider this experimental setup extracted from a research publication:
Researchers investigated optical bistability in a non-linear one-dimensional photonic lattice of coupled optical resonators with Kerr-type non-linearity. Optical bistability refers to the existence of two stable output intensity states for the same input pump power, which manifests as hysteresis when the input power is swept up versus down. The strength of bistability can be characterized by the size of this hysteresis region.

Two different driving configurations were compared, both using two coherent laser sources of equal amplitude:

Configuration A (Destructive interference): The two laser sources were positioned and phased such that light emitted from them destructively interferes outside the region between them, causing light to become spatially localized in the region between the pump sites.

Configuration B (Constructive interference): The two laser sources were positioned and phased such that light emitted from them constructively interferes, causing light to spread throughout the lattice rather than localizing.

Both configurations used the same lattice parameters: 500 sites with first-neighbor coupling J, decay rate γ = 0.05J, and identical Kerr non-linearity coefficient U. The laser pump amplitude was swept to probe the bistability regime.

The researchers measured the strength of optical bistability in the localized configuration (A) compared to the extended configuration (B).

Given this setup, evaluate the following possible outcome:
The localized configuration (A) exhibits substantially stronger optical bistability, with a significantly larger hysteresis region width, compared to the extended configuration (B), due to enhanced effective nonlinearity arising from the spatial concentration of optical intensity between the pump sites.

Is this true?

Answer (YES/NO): NO